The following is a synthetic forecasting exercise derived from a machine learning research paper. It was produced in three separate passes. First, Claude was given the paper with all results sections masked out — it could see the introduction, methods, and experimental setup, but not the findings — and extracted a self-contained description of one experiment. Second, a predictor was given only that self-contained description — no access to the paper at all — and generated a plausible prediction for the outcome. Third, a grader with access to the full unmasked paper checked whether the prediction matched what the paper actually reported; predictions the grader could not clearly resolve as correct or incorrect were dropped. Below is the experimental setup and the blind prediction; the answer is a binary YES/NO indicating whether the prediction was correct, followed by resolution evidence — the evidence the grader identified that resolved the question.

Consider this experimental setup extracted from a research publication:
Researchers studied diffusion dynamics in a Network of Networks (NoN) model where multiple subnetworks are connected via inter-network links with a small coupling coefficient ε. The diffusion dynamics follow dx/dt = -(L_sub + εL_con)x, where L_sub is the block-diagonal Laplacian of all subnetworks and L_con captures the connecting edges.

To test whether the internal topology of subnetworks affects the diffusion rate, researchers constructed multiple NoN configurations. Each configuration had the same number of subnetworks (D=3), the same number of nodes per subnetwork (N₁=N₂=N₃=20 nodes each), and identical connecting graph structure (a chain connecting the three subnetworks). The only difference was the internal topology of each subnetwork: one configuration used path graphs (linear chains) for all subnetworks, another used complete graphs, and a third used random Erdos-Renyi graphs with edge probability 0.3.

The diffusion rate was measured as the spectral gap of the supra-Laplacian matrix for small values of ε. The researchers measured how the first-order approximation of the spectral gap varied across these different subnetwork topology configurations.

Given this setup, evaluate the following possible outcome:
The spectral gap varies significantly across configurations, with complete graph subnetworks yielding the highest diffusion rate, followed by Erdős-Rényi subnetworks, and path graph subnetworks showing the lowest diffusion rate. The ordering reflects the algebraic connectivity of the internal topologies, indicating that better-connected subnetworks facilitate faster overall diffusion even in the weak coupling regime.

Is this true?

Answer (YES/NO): NO